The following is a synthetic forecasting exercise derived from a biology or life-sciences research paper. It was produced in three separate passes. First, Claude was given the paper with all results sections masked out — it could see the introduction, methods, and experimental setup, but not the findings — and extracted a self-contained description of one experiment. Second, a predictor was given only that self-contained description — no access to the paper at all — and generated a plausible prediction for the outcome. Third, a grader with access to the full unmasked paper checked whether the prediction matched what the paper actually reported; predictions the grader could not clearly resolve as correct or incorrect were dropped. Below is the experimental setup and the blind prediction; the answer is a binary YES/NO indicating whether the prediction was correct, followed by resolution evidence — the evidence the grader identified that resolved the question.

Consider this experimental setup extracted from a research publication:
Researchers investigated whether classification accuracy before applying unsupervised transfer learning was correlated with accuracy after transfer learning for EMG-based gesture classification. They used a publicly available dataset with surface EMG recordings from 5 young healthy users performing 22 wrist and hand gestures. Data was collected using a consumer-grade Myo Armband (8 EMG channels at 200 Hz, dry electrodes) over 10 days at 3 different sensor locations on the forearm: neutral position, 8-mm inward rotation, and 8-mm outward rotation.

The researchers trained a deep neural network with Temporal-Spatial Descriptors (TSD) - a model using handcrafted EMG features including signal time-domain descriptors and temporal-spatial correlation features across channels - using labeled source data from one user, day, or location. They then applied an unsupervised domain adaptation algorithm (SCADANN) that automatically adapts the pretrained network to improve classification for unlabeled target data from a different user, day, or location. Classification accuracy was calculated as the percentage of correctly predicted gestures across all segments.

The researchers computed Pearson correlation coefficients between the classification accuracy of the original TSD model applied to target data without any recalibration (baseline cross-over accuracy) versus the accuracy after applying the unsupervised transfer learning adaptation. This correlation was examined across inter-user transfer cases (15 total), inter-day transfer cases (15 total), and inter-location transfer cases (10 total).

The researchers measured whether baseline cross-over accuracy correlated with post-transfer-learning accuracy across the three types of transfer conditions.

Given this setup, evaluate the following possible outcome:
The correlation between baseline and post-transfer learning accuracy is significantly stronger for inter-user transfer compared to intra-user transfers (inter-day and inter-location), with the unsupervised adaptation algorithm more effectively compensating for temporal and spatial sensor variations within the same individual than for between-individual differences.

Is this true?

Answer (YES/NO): NO